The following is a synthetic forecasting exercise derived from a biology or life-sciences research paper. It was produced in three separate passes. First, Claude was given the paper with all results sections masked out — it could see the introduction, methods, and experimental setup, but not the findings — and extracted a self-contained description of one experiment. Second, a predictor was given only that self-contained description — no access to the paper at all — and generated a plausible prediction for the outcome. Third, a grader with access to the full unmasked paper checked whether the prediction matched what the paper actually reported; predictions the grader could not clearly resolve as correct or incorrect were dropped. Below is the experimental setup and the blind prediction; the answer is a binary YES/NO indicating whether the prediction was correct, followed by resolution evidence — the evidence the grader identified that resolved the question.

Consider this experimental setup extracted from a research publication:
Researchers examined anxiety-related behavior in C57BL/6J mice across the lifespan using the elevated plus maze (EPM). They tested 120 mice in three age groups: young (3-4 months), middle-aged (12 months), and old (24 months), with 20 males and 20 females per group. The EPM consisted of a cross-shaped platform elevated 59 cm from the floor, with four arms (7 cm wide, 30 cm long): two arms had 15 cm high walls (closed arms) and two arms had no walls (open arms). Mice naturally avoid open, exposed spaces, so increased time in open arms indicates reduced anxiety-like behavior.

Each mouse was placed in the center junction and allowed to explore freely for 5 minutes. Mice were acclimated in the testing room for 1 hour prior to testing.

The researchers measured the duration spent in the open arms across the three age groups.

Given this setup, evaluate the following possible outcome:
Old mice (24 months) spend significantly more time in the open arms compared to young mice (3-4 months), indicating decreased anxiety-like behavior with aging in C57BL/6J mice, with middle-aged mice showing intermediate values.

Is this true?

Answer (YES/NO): NO